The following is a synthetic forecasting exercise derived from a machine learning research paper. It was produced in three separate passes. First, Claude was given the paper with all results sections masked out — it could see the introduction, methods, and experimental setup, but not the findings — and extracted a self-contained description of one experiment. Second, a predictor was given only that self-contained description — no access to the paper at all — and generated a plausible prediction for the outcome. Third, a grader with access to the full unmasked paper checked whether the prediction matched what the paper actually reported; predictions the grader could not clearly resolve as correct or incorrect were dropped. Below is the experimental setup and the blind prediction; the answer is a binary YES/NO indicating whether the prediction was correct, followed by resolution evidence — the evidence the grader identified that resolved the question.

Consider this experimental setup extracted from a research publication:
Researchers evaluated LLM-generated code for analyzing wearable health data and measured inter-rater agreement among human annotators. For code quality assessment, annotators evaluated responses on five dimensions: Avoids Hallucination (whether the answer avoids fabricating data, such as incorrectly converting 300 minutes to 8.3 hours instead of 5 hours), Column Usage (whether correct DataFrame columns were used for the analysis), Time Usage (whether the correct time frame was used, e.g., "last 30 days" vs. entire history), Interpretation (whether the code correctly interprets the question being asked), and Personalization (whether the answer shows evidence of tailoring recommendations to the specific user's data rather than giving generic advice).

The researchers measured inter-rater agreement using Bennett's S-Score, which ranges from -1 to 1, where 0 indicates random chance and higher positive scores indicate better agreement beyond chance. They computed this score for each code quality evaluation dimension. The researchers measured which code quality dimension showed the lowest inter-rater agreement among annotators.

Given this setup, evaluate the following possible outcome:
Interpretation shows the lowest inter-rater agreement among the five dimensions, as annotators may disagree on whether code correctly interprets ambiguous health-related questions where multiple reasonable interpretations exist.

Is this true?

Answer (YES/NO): NO